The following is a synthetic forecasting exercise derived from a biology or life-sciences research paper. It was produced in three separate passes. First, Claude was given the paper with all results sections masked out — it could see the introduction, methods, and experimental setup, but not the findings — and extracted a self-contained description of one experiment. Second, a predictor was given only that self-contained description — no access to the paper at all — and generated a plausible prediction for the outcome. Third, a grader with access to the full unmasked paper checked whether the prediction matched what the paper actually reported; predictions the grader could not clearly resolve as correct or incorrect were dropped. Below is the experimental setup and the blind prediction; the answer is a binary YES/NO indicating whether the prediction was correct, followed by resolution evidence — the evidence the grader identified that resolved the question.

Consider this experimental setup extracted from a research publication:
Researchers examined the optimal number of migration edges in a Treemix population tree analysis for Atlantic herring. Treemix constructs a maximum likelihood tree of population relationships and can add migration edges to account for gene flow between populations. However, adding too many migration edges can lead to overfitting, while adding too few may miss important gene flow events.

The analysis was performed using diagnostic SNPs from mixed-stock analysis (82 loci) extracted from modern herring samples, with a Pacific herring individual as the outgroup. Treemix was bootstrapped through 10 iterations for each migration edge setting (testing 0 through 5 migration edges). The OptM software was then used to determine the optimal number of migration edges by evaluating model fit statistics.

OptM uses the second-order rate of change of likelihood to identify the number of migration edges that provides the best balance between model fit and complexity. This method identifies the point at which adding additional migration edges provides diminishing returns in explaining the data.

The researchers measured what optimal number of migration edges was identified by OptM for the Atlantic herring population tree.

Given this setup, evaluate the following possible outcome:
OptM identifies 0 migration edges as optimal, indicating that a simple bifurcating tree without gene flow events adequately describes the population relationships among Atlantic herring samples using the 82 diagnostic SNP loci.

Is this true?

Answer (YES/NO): NO